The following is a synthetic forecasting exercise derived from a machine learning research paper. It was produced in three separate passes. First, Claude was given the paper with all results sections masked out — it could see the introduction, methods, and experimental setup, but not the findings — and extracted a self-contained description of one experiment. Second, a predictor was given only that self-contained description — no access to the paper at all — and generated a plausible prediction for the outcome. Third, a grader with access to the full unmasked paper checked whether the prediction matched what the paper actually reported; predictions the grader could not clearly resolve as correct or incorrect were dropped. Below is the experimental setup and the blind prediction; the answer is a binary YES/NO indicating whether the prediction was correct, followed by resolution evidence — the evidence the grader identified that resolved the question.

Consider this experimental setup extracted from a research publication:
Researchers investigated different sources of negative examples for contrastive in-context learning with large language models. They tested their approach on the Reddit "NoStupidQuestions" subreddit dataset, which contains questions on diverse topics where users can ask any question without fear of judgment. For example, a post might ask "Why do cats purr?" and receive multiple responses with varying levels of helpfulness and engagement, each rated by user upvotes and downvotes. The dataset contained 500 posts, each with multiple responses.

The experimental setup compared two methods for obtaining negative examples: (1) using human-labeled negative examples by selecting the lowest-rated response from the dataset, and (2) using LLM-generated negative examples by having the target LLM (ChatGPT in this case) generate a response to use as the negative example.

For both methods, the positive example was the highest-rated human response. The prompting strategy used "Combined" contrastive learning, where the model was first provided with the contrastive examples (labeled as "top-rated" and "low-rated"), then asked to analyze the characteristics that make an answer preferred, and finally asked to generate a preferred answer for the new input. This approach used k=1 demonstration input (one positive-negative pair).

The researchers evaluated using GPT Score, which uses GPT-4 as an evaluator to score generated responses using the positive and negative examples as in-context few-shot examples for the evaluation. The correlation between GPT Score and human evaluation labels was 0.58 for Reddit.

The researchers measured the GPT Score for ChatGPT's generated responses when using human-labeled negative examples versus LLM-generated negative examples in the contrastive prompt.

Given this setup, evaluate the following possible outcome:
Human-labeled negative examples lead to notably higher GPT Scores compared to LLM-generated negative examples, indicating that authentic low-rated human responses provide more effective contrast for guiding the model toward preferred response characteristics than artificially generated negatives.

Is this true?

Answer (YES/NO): NO